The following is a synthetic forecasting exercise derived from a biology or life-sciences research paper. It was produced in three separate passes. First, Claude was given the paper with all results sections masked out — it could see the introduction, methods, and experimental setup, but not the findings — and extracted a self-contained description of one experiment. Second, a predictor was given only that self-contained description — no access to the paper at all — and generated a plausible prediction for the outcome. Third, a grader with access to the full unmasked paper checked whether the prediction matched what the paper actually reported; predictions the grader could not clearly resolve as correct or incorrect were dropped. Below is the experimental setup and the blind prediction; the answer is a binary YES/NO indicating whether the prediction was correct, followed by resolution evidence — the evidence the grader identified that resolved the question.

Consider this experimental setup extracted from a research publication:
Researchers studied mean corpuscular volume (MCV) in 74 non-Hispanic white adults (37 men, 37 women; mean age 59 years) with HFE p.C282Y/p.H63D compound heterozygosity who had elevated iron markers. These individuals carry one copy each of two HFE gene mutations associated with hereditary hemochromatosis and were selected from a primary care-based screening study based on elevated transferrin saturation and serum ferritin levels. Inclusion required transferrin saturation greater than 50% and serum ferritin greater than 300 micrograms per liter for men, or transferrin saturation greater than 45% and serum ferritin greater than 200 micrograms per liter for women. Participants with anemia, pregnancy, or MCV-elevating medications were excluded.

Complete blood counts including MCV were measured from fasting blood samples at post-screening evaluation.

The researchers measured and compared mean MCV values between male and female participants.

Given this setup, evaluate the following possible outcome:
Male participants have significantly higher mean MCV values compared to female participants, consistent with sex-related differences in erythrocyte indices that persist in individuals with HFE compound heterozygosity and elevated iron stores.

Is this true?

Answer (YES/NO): NO